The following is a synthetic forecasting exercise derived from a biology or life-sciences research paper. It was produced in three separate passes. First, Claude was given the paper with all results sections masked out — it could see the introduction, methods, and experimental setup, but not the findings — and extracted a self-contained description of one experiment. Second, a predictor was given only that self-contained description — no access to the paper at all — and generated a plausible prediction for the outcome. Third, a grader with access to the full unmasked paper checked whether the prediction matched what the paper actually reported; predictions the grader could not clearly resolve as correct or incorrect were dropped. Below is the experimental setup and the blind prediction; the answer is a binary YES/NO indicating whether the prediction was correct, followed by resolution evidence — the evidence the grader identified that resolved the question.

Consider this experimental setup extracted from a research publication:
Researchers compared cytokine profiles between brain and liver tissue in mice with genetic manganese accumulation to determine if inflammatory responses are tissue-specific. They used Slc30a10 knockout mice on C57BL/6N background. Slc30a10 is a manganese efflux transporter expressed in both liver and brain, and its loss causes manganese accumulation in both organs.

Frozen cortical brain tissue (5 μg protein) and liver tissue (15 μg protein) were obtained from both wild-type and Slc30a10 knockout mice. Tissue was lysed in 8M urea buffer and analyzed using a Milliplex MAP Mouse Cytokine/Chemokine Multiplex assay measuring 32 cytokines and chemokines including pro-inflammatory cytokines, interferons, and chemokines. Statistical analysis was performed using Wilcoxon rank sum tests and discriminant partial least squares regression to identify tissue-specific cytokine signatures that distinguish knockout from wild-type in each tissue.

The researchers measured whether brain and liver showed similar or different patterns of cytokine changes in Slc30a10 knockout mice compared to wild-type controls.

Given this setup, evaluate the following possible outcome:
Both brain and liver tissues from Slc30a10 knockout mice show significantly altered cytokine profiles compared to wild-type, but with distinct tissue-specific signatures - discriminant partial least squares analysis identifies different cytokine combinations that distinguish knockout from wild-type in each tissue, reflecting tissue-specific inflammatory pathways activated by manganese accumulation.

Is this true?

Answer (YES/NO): YES